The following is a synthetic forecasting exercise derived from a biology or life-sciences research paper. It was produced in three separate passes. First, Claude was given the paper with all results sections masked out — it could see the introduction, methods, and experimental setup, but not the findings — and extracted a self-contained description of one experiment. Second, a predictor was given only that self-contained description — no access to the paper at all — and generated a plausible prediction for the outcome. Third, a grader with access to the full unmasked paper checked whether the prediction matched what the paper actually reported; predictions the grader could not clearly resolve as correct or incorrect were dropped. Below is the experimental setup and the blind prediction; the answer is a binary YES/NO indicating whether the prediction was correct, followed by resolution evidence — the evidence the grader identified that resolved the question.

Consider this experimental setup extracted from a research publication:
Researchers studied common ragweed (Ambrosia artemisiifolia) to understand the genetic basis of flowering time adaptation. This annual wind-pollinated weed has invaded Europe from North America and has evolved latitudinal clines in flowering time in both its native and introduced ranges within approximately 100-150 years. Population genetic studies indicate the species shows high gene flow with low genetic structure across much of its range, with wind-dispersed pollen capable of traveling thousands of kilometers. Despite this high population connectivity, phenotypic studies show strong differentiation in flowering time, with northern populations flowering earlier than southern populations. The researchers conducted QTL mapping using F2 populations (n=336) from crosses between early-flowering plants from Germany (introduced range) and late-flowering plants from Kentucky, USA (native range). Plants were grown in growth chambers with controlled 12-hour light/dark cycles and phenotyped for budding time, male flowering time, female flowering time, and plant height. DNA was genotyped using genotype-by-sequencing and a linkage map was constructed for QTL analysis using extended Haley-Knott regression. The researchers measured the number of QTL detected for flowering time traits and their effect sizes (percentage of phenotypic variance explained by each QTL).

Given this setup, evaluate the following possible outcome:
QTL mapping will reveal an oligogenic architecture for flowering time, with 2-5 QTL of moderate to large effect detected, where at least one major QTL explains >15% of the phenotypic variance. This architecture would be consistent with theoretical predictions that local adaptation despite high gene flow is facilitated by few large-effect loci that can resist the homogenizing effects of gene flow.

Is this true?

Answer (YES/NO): YES